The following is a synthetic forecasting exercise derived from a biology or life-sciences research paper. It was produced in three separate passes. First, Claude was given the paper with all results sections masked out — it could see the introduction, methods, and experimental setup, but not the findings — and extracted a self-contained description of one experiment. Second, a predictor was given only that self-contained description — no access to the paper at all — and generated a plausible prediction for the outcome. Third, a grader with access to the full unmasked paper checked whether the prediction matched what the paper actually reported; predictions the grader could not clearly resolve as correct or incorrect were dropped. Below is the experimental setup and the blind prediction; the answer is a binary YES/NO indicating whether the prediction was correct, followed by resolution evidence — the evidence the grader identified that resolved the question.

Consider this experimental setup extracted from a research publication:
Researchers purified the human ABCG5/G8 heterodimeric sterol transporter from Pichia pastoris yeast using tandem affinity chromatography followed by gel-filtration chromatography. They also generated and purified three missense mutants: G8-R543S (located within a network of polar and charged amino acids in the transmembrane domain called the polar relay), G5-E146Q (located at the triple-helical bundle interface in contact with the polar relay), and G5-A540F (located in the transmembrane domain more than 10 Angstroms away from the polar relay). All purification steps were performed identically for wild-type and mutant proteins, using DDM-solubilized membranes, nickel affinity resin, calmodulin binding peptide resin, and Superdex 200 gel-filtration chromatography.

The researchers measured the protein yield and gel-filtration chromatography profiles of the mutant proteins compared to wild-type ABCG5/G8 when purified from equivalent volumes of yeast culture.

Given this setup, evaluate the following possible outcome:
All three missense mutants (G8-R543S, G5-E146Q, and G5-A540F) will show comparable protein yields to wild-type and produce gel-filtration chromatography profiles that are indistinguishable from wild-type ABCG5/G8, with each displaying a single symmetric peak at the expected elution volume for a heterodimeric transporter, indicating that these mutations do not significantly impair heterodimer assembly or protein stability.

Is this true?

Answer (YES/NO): NO